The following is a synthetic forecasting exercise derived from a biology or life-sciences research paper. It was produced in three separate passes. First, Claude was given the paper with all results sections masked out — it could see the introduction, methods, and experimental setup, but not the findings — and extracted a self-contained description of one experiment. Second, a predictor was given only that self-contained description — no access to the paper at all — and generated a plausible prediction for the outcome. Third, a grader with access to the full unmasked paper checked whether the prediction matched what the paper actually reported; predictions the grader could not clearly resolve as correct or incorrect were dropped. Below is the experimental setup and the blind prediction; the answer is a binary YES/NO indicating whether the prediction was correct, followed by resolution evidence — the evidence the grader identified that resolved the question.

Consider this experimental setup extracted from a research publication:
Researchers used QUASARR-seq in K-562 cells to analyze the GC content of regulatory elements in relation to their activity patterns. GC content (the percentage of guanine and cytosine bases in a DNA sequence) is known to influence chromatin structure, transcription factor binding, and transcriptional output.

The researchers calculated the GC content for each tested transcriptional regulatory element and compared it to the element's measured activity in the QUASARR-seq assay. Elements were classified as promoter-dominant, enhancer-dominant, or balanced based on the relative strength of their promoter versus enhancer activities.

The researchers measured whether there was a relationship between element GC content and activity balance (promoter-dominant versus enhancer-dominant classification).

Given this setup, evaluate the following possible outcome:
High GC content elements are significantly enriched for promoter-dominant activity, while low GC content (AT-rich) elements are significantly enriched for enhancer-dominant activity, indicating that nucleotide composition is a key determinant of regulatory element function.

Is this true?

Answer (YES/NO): YES